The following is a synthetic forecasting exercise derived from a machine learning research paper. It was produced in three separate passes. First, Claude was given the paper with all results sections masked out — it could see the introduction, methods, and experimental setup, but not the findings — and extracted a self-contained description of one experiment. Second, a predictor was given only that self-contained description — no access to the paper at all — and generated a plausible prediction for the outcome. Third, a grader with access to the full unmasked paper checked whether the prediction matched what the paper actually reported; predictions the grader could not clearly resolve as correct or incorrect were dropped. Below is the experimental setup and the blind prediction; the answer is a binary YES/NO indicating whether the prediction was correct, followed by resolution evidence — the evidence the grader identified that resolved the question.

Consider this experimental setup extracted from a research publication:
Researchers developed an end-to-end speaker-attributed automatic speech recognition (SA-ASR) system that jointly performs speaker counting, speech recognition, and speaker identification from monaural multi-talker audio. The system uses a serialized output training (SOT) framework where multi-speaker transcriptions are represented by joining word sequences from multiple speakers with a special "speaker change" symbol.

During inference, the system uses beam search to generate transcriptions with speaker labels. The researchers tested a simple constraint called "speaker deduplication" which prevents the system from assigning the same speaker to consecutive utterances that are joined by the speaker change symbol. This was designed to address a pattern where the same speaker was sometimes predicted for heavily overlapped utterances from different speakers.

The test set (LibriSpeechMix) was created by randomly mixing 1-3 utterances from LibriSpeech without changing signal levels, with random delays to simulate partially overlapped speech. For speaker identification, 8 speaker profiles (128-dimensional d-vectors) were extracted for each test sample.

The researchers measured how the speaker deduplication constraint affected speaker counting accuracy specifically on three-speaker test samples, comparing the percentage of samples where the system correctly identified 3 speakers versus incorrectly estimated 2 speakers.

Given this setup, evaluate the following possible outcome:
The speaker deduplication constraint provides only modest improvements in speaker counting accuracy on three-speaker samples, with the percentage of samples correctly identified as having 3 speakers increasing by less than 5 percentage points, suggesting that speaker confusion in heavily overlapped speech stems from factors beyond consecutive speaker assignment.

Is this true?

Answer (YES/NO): NO